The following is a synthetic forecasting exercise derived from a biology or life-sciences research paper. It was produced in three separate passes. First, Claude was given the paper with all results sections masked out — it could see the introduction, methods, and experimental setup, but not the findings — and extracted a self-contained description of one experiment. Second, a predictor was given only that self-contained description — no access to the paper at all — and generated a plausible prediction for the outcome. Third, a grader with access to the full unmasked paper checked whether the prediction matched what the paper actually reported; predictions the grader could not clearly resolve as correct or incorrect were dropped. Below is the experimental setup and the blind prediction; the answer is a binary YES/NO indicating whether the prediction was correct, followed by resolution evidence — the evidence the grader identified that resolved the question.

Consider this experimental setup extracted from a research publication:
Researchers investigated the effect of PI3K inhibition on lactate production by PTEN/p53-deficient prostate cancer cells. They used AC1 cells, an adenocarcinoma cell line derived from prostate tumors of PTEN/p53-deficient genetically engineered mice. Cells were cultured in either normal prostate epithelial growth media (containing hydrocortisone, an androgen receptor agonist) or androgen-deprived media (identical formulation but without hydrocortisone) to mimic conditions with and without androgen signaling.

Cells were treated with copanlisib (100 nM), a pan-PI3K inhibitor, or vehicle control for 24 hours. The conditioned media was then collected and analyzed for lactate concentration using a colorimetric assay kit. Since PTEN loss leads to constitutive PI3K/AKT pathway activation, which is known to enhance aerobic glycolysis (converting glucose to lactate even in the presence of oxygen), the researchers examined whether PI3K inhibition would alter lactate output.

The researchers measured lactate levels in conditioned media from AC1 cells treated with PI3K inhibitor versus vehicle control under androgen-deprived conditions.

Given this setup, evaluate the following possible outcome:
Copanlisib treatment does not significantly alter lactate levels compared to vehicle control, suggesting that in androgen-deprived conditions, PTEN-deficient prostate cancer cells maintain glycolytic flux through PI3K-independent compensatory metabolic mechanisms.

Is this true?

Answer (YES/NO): NO